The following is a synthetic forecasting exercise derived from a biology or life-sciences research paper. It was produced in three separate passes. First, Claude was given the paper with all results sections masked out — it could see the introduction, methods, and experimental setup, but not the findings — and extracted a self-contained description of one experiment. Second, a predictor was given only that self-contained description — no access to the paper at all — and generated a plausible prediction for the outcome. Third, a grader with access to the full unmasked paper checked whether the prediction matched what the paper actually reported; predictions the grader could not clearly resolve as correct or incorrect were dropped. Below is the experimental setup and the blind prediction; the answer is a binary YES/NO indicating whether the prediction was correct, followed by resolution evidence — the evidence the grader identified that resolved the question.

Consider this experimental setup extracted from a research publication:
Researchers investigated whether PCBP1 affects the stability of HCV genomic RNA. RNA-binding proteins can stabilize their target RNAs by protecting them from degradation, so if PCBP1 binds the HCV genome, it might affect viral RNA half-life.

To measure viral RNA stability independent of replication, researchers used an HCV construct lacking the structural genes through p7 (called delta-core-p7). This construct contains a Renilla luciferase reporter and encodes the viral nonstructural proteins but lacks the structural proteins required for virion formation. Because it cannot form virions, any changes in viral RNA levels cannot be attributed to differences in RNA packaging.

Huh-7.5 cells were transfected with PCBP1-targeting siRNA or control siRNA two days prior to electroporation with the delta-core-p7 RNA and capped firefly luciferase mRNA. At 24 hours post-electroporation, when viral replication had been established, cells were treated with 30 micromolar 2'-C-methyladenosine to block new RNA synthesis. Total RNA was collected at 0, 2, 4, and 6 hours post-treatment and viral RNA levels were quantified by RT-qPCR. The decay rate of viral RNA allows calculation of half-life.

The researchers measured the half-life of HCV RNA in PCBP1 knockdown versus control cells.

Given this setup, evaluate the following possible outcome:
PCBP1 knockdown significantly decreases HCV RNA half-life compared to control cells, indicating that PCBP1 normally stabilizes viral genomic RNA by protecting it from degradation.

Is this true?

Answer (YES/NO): NO